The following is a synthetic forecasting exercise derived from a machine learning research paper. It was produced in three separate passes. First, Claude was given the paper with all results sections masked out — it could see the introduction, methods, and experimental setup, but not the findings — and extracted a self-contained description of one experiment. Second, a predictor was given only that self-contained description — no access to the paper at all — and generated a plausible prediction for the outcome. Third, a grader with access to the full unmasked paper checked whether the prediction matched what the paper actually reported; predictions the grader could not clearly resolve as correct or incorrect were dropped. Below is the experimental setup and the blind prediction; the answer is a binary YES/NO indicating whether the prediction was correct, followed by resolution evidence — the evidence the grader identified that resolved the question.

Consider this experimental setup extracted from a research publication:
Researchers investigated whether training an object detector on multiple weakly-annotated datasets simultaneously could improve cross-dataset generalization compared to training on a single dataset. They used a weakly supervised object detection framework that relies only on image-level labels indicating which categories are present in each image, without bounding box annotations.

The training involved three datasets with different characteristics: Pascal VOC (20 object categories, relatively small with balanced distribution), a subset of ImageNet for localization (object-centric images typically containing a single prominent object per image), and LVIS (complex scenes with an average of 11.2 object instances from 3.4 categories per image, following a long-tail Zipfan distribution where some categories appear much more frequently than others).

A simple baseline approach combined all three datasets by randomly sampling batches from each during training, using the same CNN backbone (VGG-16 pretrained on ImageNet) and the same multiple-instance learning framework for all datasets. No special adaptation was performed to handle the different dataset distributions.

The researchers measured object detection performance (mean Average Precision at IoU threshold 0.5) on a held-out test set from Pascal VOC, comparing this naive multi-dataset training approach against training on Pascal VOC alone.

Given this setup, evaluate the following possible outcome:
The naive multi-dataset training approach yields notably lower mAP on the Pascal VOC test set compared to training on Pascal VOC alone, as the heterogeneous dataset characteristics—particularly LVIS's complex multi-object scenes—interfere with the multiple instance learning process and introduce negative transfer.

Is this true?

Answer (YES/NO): YES